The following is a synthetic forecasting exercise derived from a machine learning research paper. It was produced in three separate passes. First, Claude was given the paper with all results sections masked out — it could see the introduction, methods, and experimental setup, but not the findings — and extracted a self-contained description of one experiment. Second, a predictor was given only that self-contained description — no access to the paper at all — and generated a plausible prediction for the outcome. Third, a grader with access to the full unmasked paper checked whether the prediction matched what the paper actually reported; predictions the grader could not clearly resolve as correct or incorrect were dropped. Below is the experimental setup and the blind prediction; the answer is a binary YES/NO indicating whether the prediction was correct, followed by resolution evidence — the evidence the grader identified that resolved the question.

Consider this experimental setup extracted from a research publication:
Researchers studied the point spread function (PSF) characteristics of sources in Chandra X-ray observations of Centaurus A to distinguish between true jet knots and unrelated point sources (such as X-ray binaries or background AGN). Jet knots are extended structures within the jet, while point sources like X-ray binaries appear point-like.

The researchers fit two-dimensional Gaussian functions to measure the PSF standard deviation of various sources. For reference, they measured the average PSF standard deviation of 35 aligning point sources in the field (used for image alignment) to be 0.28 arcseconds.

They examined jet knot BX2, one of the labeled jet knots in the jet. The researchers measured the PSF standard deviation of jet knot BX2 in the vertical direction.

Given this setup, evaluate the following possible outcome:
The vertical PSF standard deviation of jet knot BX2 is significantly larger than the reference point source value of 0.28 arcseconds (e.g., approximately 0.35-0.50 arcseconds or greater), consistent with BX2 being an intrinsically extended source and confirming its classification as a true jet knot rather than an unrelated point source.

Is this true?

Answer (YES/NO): YES